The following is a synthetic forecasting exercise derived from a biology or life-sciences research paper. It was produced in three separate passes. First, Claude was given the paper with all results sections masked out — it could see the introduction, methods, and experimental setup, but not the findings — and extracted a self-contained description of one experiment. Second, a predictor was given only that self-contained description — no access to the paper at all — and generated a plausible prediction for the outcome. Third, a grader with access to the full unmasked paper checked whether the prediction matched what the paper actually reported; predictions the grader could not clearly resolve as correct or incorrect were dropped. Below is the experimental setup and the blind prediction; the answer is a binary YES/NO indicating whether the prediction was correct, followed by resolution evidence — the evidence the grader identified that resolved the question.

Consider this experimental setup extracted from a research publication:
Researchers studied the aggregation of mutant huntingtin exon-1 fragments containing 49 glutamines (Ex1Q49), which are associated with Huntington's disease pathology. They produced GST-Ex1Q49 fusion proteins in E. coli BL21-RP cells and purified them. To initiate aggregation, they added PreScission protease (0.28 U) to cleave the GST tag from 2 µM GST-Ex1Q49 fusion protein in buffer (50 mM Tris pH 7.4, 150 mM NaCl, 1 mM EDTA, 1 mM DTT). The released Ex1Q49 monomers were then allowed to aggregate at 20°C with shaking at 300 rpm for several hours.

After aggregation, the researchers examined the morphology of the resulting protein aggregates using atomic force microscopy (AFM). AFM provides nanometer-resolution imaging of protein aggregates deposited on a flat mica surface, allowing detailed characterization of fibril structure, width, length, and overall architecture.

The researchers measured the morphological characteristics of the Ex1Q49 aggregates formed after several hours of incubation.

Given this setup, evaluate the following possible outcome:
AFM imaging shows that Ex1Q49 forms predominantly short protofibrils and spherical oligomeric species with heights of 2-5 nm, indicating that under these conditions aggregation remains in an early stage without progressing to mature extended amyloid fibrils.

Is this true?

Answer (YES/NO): NO